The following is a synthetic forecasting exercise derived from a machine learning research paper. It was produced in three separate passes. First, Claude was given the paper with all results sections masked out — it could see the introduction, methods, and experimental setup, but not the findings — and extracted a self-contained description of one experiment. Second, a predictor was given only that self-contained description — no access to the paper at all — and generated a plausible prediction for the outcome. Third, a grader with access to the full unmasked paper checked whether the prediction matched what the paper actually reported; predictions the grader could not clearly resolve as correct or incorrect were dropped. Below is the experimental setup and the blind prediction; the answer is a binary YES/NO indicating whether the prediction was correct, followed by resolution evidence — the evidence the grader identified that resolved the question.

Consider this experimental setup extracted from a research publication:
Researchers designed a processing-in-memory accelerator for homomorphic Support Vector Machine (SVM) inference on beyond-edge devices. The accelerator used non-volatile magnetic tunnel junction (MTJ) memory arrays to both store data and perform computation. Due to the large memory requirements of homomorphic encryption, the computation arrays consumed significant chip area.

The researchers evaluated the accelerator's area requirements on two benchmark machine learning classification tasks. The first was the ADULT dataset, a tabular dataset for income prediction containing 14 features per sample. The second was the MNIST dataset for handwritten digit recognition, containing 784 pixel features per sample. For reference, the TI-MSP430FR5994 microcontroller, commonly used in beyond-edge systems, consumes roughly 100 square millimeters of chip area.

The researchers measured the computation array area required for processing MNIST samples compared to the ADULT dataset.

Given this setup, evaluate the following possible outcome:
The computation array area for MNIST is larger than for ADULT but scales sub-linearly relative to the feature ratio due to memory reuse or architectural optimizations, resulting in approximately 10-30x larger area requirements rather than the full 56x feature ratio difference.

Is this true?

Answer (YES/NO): NO